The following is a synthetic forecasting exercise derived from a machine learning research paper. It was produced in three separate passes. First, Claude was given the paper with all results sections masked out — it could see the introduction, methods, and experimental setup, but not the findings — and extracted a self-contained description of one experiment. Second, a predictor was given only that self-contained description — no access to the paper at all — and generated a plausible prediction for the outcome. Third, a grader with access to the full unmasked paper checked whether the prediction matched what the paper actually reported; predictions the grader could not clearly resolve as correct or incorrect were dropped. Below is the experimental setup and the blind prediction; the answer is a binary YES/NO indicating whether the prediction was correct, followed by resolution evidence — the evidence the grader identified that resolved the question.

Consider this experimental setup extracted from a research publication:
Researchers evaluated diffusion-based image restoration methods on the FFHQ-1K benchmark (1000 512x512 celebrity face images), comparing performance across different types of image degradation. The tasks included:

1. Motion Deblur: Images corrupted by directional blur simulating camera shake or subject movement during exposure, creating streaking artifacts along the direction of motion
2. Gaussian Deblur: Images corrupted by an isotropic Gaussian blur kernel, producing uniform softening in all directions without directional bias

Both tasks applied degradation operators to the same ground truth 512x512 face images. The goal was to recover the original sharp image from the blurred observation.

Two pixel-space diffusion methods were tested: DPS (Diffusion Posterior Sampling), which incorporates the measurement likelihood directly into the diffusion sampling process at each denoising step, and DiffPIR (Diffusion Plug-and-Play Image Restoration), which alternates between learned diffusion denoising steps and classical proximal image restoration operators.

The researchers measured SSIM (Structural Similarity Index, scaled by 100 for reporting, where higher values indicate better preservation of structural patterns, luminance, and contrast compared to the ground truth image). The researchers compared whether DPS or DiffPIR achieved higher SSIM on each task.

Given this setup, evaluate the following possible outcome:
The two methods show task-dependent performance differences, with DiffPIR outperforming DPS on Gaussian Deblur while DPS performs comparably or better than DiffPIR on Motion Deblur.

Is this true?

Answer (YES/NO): YES